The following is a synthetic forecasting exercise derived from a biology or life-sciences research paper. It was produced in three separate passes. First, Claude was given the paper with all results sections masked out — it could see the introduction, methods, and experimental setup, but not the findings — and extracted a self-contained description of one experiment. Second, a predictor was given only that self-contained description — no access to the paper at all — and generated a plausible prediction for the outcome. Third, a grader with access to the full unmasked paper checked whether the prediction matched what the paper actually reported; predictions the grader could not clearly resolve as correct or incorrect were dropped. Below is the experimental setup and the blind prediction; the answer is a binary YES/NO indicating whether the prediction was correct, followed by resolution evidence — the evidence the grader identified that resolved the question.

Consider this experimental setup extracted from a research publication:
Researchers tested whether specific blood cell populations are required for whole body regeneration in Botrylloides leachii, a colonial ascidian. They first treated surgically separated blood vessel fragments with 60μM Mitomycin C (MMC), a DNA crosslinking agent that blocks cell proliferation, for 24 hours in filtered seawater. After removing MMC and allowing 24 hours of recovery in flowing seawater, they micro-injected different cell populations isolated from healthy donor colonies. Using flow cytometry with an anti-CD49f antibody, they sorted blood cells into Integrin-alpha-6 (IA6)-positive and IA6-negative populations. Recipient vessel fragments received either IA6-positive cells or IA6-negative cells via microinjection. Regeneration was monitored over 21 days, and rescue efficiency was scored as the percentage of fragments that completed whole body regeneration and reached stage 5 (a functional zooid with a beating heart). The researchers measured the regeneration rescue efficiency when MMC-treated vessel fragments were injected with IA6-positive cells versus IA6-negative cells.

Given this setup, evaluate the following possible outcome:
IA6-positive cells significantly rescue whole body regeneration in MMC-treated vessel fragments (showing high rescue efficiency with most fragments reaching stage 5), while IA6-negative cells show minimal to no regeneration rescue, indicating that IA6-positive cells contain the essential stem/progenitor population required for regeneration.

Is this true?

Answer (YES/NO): YES